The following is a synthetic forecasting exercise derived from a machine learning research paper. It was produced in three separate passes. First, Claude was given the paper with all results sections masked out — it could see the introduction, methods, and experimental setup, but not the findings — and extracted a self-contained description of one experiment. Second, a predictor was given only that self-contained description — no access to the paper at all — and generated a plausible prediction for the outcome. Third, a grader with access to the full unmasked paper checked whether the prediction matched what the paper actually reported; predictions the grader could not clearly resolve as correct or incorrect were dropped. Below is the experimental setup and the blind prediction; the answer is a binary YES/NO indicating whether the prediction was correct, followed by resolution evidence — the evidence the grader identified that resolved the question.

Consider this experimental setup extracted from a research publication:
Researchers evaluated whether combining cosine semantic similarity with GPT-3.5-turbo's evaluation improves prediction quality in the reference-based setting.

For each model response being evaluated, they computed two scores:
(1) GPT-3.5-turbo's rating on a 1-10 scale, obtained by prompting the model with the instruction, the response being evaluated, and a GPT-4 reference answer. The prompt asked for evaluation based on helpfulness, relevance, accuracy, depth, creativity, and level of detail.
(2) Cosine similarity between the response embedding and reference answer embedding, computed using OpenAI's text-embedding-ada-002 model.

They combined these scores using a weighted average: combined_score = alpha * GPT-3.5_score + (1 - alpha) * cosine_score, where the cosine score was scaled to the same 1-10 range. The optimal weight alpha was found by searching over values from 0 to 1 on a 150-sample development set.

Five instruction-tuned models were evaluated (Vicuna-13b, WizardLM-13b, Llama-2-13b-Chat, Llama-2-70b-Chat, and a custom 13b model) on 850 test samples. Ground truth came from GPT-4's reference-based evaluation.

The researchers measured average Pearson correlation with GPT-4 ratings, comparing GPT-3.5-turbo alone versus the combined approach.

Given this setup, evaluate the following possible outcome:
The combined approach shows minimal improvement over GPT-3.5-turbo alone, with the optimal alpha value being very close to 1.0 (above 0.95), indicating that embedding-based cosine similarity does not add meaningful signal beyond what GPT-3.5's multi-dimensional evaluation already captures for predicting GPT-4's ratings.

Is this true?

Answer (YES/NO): NO